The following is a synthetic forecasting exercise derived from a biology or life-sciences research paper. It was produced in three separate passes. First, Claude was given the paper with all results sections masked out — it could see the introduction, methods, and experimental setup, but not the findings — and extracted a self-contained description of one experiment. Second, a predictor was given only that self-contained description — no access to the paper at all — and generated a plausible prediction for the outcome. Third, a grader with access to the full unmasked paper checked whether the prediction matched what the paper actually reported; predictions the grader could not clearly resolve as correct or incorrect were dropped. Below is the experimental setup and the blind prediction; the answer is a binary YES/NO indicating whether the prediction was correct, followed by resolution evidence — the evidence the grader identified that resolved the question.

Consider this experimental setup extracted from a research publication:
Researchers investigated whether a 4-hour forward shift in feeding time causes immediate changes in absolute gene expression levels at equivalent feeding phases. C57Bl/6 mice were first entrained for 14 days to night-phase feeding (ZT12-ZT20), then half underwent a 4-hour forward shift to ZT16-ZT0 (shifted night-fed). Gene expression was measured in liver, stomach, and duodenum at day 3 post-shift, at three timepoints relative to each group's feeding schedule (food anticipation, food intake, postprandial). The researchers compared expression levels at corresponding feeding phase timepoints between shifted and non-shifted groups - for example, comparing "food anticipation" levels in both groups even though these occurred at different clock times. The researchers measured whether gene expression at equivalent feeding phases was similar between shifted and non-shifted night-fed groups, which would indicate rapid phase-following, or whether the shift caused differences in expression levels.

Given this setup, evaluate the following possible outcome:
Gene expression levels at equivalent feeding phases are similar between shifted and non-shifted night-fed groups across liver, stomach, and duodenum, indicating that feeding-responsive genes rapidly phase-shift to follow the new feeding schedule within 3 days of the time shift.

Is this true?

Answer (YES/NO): NO